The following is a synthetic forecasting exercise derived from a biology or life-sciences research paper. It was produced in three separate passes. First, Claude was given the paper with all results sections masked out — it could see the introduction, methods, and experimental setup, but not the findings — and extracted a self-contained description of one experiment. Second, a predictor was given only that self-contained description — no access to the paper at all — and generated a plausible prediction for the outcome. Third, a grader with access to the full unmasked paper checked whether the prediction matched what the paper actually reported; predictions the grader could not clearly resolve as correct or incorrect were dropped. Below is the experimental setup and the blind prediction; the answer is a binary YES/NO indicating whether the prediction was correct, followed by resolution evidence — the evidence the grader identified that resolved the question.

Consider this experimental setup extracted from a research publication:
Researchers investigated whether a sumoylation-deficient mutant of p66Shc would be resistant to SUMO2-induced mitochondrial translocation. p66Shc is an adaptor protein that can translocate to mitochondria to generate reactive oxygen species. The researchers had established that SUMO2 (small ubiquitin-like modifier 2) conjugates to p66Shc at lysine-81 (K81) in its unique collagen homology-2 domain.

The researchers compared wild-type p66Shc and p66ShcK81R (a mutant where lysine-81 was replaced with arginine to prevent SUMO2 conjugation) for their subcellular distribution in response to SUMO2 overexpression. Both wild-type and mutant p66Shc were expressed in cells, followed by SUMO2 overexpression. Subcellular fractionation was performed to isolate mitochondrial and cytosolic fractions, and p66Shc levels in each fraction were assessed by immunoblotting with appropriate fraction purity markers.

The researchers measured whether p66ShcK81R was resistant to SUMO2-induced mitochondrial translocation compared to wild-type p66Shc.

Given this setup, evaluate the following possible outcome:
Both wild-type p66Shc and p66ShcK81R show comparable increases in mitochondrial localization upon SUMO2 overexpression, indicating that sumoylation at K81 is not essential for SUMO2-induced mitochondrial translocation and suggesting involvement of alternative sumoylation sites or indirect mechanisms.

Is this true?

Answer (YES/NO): NO